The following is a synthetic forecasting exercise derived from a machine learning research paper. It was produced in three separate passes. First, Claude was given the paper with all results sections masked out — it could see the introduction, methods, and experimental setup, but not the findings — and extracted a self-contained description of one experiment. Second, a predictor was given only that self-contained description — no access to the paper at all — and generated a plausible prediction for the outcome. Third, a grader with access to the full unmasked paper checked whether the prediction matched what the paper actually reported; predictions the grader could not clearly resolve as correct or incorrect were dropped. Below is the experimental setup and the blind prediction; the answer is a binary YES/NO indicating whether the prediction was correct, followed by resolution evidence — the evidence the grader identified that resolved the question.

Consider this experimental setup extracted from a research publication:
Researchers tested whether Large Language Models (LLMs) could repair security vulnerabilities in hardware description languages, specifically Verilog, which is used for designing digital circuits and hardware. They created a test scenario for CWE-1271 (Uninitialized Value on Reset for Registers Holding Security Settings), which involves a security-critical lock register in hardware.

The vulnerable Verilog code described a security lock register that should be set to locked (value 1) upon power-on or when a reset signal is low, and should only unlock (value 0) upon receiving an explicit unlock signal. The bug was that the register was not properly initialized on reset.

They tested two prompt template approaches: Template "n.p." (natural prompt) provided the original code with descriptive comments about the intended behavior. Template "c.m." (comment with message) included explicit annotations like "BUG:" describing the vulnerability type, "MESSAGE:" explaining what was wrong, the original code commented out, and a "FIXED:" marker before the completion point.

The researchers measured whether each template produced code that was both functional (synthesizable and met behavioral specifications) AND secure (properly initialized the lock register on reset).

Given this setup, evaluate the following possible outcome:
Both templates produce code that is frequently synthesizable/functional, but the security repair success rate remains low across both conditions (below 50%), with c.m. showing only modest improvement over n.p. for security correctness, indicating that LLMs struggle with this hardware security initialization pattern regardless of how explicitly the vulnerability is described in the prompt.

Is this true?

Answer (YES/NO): NO